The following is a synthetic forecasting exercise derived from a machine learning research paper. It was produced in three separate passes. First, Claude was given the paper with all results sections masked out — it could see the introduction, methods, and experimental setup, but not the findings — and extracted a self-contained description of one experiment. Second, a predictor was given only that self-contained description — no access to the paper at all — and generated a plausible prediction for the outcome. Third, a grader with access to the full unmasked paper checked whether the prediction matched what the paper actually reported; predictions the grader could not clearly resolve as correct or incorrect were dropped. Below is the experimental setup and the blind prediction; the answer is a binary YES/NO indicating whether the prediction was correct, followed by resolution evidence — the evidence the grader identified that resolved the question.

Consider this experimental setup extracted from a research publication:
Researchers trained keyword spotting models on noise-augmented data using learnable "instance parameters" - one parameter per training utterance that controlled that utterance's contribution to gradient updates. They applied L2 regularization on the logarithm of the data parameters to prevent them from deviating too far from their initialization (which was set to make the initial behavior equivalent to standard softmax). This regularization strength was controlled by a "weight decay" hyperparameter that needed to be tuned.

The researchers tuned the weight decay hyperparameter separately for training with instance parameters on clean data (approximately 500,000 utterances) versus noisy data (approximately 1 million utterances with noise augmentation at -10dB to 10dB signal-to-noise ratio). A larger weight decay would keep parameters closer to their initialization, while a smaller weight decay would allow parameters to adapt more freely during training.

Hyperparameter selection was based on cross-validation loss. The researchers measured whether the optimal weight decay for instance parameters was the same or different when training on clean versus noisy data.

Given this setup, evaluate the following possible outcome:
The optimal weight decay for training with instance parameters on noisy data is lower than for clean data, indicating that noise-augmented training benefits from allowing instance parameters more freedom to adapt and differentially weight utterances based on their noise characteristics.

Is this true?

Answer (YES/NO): NO